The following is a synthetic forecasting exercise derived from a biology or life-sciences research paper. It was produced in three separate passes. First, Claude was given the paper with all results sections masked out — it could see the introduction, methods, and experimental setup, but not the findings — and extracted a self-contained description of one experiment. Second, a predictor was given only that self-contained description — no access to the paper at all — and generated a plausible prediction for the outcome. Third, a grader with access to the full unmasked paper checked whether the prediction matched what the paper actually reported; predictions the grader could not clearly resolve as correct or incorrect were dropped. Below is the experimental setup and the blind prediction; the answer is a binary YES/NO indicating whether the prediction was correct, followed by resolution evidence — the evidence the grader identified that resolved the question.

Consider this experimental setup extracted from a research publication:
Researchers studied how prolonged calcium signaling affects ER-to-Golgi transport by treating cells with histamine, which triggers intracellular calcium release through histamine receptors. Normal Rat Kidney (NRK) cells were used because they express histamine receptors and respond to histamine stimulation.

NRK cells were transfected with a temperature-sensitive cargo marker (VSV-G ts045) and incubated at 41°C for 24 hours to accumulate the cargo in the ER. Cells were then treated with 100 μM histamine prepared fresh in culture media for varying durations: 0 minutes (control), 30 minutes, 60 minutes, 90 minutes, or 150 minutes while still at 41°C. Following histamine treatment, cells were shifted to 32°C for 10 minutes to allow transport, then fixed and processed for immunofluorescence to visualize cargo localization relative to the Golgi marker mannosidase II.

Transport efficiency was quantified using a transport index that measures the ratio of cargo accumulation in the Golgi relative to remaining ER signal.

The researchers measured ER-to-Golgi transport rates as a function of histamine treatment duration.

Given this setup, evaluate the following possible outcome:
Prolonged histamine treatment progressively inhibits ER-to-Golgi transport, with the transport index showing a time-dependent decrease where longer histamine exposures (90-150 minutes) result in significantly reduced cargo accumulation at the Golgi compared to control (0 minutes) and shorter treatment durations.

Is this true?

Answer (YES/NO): YES